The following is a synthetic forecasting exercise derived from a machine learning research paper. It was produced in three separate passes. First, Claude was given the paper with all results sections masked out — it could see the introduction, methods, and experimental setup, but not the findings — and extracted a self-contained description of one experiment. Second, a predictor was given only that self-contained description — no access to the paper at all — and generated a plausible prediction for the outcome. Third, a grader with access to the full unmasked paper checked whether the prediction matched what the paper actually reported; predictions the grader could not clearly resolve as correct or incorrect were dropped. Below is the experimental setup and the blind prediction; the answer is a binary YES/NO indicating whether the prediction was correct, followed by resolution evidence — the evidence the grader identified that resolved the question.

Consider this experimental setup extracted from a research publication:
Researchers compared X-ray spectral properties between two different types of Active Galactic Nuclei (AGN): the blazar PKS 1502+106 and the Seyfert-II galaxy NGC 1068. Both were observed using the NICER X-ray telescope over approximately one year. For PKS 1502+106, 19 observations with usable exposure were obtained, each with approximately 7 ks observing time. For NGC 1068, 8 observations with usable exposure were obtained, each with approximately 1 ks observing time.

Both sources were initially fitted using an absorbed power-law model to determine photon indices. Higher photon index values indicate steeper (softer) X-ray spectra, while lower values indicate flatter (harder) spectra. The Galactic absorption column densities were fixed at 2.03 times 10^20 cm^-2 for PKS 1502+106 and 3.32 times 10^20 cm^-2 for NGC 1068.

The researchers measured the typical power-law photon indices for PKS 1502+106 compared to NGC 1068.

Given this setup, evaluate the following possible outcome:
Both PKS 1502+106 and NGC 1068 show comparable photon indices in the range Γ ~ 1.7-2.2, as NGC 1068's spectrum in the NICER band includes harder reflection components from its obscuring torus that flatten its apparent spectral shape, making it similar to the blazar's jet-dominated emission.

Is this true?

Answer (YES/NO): NO